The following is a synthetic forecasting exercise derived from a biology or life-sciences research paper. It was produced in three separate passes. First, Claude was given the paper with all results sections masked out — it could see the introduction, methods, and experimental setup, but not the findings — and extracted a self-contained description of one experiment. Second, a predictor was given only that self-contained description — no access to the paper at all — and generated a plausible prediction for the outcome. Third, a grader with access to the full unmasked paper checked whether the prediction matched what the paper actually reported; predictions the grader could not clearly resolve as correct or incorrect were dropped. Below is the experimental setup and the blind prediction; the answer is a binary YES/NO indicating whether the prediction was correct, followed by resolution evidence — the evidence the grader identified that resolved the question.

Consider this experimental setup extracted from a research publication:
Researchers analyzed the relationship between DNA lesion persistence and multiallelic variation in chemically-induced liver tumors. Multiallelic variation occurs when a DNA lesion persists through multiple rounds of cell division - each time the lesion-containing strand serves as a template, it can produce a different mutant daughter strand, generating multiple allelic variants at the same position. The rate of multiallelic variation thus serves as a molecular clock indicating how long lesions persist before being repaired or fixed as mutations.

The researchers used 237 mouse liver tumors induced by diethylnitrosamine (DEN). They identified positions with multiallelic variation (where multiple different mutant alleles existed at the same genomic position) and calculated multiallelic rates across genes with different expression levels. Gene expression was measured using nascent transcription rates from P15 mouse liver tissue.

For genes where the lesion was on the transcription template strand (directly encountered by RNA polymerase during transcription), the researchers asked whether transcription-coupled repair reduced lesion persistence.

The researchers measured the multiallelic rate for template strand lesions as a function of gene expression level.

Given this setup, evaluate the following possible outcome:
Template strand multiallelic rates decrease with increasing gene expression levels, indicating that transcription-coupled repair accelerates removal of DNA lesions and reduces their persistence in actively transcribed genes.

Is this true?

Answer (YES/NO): YES